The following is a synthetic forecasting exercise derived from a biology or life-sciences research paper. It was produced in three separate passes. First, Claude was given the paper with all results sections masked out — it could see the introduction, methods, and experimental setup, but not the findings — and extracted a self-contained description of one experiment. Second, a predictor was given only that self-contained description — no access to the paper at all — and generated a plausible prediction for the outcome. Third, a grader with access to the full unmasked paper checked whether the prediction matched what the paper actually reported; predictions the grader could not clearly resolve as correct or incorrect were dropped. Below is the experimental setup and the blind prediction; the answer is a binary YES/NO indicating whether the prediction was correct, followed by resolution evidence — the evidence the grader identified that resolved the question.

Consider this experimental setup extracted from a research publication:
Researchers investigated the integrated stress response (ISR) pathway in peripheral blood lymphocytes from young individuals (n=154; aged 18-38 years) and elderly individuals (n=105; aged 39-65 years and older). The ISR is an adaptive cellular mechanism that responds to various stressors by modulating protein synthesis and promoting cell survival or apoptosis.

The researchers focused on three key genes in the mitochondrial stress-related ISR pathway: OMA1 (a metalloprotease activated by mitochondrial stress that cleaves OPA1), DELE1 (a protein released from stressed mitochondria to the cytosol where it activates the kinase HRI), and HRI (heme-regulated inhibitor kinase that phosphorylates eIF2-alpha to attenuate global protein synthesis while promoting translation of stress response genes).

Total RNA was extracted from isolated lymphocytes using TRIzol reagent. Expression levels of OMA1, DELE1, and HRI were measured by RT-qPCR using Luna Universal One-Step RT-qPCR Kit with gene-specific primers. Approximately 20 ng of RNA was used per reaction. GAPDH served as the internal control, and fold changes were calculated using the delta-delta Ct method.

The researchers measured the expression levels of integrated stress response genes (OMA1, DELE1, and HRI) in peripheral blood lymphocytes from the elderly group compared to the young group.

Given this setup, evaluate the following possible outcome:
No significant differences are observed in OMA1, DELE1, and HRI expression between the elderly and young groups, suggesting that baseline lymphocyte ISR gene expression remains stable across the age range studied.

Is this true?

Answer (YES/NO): NO